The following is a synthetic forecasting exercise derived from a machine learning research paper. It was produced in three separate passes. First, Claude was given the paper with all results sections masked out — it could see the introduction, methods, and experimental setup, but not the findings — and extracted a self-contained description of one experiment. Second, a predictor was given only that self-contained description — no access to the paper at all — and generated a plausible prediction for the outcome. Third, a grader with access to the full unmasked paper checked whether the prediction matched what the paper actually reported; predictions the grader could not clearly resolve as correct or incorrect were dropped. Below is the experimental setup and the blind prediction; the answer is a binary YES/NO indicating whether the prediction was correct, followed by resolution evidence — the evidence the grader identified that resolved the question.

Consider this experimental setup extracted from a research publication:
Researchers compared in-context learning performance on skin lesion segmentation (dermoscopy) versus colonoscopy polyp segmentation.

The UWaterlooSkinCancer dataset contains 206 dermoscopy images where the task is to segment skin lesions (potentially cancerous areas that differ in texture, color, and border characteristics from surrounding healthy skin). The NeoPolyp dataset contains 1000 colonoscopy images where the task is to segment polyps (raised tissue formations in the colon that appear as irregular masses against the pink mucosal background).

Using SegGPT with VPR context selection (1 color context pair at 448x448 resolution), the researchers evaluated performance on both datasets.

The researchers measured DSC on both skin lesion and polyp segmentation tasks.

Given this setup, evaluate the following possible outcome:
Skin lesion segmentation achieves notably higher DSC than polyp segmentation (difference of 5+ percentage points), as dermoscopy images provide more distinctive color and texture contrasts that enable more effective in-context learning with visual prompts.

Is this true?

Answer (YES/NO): YES